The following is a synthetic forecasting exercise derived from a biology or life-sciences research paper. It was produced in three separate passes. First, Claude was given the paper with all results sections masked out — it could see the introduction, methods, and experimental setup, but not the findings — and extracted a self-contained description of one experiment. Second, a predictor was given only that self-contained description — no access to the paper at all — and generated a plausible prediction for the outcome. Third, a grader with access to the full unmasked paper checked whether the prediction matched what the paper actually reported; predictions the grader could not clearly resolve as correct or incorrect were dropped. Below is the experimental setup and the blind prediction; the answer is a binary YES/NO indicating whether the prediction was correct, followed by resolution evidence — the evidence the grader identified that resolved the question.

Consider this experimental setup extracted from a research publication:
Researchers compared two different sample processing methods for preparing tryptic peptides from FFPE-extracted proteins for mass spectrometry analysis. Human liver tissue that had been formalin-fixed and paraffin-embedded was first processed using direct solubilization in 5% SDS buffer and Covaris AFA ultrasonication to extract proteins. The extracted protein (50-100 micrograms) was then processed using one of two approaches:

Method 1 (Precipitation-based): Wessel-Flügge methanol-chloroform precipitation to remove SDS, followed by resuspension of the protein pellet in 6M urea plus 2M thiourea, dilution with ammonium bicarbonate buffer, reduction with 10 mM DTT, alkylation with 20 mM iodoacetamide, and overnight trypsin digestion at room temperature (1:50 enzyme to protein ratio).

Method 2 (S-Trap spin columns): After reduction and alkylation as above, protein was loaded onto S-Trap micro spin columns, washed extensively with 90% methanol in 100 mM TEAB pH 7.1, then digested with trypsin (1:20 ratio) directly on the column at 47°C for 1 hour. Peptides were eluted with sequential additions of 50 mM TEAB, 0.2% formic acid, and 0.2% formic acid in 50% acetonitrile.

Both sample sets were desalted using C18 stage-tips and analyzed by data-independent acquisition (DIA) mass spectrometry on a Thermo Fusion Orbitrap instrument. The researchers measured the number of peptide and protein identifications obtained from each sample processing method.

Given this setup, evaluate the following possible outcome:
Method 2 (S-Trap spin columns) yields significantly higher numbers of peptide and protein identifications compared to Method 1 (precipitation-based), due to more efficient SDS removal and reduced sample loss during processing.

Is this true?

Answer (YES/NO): YES